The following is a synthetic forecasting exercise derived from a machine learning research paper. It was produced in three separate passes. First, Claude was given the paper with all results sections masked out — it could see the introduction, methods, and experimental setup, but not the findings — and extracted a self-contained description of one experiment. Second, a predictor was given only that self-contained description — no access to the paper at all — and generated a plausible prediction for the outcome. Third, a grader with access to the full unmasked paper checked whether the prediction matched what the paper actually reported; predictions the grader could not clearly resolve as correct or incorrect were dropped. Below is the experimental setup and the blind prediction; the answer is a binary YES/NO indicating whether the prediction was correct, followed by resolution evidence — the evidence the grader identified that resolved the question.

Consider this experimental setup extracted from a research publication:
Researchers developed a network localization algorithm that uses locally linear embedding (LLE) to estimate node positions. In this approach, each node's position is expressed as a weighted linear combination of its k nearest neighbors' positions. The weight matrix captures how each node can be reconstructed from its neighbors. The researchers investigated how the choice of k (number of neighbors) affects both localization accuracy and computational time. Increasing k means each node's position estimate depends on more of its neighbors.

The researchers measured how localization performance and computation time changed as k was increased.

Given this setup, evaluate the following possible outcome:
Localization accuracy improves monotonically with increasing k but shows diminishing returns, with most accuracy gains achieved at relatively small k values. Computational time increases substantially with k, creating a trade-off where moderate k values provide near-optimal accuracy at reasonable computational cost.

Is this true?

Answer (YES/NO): NO